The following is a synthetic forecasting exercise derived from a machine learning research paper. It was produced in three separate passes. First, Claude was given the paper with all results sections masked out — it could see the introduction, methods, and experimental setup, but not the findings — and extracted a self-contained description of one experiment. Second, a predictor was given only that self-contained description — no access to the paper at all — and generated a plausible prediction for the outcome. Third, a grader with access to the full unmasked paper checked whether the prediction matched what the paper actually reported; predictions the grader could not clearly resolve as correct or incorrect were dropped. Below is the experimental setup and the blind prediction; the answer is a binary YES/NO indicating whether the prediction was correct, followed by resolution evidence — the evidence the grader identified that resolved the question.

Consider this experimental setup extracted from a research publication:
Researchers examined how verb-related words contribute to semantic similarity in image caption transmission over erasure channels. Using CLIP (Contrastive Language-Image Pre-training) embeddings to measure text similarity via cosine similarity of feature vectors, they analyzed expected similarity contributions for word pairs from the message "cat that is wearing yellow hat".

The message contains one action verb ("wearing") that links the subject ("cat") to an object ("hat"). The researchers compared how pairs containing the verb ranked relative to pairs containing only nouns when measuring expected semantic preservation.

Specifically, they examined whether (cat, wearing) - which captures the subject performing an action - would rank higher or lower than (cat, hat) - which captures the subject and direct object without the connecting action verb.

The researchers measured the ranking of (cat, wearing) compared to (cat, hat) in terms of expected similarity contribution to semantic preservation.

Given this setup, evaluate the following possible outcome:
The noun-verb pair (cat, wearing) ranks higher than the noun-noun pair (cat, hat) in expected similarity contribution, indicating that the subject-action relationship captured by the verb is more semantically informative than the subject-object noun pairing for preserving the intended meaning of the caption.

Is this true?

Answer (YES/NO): NO